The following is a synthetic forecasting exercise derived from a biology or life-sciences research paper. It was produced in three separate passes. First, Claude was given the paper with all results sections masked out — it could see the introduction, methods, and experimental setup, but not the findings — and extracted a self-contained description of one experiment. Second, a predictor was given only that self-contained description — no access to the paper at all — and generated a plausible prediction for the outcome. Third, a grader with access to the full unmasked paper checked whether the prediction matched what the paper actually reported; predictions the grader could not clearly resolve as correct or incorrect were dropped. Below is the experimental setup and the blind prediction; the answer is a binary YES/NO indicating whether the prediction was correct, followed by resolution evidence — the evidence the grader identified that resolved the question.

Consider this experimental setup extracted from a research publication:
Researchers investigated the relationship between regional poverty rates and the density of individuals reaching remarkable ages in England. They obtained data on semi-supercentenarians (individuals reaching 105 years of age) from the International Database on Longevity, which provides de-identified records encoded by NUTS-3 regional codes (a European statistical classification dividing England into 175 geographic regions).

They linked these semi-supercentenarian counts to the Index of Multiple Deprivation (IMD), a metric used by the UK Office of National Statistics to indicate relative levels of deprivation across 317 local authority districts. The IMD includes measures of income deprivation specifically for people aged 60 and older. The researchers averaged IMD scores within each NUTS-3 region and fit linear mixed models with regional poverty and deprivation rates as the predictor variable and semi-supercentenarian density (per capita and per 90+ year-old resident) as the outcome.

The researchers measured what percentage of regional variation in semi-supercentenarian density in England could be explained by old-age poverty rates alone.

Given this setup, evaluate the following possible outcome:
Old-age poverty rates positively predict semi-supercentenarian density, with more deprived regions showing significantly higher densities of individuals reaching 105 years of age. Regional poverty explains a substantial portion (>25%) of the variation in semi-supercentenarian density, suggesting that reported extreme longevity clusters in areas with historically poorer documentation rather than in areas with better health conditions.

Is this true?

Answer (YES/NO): YES